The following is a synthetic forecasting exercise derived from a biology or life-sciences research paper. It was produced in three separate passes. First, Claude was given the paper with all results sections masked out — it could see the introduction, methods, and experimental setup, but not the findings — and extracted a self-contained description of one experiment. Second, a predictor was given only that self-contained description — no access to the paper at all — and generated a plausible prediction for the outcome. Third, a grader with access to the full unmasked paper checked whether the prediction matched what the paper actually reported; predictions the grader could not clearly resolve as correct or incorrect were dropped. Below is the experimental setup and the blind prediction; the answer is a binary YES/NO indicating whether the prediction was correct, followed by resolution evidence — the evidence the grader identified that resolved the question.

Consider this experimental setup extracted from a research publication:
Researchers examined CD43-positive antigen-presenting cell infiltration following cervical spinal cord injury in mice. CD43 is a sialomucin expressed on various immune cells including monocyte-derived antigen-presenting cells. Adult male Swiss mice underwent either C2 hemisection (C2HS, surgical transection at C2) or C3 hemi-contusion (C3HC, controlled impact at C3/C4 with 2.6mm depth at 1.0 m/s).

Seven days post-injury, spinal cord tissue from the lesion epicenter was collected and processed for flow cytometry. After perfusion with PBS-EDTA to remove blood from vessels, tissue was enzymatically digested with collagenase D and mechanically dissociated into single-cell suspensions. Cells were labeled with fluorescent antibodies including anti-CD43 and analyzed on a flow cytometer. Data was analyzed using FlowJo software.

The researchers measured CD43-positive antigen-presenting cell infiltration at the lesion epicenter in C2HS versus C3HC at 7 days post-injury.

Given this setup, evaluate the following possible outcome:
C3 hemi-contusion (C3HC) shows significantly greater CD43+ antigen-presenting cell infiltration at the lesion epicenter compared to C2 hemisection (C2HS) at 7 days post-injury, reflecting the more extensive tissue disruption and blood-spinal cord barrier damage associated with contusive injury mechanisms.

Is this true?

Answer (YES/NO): YES